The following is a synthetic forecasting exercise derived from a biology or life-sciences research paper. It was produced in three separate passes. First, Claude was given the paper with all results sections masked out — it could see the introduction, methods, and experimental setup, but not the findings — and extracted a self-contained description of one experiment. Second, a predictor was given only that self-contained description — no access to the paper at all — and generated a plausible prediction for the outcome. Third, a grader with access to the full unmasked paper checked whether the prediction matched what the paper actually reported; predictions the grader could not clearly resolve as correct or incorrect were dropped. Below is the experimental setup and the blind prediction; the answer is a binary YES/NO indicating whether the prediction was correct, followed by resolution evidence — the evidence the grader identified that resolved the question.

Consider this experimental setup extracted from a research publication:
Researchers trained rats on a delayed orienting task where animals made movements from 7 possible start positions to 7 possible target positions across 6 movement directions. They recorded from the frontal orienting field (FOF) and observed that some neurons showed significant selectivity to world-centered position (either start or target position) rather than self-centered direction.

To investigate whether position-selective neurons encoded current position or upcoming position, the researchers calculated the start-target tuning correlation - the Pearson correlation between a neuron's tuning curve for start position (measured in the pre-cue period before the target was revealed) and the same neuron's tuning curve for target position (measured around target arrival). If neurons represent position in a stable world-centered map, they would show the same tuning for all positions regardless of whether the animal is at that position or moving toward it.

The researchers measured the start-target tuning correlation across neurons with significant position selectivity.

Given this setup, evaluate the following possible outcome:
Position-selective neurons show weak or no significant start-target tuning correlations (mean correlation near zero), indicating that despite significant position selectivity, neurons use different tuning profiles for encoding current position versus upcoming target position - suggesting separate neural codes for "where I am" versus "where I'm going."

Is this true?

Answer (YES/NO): NO